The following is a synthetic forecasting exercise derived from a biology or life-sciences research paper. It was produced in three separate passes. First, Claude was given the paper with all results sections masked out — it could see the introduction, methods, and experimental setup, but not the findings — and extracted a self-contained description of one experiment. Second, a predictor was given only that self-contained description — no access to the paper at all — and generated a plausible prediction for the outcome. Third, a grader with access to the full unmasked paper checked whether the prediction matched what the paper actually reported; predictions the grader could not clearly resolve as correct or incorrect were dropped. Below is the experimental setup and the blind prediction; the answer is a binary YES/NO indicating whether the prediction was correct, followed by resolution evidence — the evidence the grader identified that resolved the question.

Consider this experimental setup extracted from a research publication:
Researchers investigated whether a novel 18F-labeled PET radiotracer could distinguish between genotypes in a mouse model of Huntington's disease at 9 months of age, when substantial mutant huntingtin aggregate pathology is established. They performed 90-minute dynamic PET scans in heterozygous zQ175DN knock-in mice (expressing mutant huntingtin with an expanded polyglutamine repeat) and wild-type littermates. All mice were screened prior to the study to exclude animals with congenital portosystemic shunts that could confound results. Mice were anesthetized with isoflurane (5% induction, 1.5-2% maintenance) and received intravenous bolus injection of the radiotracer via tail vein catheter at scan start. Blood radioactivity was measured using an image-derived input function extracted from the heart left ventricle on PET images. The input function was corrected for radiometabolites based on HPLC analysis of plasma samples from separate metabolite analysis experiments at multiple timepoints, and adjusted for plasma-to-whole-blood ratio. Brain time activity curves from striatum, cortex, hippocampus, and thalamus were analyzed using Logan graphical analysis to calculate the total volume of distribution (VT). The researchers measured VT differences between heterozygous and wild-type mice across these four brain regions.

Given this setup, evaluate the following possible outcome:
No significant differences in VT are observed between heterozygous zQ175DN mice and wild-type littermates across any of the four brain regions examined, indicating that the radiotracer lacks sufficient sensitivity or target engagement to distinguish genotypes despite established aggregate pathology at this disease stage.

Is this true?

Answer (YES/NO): NO